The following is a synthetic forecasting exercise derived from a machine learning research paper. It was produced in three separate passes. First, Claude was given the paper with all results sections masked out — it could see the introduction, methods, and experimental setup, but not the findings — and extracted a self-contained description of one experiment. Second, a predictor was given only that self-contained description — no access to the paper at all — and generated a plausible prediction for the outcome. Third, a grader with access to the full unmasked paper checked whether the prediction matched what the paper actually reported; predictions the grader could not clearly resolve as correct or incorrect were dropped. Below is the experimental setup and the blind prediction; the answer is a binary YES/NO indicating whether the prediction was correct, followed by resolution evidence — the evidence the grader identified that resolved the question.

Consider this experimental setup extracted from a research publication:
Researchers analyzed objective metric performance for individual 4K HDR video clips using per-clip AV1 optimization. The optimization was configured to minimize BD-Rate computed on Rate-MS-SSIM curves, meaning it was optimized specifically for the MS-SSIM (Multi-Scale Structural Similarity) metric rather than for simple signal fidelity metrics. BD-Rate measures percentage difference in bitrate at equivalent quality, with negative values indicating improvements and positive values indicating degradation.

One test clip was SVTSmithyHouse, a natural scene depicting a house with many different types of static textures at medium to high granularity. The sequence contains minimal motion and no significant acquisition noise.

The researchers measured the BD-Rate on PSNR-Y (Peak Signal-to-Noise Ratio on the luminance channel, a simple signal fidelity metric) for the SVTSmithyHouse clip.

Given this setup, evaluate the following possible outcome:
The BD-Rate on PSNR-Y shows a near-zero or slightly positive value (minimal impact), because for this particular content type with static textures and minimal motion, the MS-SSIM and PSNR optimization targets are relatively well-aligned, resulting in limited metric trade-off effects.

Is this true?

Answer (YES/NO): NO